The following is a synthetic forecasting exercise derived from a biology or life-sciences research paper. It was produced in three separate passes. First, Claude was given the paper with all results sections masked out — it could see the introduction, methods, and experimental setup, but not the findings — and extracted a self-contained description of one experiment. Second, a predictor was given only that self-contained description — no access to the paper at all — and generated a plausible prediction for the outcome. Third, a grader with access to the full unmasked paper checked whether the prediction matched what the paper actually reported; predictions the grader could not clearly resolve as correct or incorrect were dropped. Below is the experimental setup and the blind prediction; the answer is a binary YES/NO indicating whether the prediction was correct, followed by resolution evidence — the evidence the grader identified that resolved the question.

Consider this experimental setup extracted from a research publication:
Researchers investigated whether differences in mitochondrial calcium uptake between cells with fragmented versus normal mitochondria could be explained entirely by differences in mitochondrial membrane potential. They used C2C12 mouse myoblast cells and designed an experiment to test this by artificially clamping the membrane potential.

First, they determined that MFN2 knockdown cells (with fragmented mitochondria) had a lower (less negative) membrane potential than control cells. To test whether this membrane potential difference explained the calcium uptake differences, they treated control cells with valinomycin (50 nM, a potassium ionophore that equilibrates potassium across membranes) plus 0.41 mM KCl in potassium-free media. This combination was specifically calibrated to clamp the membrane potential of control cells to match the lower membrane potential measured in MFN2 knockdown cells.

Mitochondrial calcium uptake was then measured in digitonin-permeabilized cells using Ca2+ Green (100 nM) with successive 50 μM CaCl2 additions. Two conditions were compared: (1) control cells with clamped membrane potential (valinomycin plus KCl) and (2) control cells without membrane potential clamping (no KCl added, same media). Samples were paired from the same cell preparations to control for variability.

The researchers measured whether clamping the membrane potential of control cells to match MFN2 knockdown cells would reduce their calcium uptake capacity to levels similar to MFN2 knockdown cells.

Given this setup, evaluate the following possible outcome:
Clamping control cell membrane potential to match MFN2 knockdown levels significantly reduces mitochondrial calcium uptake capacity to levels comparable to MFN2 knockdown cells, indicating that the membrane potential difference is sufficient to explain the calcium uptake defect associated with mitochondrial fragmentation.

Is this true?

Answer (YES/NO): NO